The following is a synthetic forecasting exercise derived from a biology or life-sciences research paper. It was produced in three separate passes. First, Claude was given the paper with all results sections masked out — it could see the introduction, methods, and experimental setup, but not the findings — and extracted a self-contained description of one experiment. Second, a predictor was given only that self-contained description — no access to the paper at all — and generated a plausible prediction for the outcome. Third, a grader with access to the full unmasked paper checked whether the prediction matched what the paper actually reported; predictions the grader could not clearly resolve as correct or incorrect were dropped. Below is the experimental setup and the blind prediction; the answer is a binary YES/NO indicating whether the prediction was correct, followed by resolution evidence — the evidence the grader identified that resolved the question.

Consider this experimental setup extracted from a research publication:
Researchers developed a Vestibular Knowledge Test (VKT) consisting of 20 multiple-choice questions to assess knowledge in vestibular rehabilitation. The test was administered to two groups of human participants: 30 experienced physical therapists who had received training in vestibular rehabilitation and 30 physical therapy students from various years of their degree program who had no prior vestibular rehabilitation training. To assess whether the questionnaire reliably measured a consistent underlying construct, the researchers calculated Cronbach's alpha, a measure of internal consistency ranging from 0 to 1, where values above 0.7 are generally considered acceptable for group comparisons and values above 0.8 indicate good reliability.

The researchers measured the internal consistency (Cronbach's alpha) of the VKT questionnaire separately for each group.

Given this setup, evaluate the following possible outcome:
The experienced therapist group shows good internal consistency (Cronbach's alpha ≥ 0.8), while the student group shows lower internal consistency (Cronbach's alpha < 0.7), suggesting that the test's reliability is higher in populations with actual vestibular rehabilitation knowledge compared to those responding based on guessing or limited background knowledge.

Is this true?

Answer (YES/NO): NO